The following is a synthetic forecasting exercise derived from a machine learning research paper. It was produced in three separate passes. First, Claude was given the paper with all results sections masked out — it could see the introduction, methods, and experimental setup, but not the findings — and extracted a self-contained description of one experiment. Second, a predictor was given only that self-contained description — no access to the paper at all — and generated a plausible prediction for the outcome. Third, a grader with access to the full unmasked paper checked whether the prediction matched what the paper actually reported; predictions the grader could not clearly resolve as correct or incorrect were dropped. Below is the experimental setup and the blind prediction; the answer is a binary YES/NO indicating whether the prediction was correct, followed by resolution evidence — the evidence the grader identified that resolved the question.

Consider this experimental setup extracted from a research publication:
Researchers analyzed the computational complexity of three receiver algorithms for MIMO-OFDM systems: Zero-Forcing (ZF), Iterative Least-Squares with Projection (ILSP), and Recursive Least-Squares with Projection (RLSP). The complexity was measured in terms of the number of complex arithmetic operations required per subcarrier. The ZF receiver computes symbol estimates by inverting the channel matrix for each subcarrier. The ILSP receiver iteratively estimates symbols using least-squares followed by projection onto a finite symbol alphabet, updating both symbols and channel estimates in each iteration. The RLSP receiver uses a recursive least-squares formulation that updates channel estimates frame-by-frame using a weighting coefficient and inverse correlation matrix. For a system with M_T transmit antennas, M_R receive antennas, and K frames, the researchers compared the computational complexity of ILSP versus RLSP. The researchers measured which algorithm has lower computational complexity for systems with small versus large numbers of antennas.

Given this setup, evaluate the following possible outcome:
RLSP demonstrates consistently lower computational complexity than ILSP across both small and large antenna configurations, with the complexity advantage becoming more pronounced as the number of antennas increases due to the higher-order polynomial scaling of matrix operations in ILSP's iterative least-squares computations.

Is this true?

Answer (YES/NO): NO